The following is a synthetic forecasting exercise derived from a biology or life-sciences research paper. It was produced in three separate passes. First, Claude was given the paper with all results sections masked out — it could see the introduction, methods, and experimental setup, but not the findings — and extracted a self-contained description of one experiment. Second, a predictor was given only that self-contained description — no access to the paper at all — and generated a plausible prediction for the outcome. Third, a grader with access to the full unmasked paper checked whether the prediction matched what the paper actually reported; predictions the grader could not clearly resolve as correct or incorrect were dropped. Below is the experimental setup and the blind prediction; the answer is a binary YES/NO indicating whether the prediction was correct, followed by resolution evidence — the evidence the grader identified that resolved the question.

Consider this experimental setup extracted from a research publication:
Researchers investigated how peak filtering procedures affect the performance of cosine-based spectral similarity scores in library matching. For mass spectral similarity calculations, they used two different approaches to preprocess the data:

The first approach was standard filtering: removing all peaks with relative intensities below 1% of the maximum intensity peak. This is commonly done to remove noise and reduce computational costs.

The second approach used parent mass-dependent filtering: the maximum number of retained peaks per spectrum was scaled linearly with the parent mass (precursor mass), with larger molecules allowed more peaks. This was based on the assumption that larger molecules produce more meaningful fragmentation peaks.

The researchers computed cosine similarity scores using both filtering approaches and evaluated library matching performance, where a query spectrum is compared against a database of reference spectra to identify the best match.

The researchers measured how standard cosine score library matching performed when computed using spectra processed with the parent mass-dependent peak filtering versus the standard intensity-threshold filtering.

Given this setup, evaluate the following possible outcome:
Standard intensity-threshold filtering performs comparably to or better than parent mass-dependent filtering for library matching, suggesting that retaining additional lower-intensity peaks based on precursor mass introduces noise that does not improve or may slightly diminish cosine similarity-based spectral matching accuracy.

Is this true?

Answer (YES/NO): YES